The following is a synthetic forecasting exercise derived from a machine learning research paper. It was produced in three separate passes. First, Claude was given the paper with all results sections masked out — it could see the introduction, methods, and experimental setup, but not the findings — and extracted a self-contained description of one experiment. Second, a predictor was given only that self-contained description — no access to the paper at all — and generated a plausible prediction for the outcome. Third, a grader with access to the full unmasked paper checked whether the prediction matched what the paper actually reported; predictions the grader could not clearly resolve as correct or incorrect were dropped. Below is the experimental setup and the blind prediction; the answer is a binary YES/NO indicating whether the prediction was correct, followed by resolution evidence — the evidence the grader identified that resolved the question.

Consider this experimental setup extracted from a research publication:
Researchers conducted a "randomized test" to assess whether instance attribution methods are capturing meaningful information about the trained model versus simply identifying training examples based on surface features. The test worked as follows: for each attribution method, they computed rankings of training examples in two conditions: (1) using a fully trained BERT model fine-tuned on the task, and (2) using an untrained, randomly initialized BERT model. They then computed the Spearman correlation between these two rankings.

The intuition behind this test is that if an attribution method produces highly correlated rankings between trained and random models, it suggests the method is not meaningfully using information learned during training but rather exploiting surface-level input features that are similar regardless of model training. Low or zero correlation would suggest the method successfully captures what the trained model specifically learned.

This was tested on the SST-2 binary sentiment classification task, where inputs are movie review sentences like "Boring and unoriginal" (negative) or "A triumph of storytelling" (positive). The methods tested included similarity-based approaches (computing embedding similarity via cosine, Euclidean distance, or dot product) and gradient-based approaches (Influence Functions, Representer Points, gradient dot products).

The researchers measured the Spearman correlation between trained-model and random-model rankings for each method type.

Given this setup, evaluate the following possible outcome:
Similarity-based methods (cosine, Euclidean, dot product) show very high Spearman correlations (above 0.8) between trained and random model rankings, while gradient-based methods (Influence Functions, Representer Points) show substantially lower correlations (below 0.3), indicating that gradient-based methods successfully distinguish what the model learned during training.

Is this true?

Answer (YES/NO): NO